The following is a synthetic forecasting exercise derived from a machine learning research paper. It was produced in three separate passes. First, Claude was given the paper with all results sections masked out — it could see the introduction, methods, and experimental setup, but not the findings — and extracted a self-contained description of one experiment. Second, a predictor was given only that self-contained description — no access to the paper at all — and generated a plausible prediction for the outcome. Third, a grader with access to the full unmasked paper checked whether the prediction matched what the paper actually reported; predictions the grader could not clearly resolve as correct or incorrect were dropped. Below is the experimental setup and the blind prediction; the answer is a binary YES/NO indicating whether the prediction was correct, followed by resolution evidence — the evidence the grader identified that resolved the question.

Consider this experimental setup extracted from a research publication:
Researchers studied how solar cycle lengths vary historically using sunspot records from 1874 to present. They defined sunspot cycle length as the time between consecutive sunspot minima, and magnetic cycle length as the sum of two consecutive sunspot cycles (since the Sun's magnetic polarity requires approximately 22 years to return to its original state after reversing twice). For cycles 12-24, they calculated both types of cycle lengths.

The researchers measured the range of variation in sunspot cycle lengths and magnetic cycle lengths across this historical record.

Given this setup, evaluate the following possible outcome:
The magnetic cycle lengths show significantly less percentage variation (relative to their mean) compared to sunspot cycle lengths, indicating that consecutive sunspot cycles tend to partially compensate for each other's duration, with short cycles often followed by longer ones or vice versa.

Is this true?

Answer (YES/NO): YES